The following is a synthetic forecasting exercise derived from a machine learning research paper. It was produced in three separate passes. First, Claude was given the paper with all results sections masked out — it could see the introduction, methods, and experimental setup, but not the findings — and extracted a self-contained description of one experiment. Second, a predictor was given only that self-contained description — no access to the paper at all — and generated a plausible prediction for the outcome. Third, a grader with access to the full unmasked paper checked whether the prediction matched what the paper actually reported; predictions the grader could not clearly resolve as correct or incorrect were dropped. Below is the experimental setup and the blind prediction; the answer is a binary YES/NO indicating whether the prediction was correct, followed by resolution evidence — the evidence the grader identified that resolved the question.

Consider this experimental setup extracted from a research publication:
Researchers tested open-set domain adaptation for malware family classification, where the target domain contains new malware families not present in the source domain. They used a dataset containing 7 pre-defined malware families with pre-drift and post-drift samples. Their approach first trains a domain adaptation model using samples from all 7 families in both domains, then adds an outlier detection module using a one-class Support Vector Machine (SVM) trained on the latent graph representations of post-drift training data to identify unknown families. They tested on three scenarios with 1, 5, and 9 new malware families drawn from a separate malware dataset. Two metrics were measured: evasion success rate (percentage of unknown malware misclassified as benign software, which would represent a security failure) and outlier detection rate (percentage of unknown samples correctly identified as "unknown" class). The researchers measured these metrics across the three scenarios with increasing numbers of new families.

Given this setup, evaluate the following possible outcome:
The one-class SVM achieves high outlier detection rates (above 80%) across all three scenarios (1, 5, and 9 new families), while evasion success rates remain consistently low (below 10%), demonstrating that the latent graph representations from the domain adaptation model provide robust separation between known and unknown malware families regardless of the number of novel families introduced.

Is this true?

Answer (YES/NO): YES